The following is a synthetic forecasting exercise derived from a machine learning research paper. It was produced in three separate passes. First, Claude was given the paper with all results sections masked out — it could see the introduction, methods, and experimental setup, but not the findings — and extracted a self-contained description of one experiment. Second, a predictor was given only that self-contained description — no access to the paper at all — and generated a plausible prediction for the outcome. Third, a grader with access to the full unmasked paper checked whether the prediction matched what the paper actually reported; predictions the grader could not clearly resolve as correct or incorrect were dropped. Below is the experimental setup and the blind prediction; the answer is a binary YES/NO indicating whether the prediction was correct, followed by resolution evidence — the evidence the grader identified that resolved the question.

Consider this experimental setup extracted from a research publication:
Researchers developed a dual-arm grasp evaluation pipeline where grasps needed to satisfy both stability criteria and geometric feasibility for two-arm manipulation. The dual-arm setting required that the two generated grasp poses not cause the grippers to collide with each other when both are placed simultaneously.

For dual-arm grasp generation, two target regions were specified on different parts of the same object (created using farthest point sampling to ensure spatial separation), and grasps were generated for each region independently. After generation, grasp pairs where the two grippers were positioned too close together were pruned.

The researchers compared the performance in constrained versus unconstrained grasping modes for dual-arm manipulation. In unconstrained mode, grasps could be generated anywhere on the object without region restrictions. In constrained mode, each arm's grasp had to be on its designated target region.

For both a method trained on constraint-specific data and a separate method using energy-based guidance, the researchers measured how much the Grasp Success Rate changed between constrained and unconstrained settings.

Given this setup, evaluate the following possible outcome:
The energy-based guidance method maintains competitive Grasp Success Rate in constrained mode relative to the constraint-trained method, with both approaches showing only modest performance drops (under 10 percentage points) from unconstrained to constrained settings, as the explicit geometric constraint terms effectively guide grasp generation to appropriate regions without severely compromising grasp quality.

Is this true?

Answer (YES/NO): NO